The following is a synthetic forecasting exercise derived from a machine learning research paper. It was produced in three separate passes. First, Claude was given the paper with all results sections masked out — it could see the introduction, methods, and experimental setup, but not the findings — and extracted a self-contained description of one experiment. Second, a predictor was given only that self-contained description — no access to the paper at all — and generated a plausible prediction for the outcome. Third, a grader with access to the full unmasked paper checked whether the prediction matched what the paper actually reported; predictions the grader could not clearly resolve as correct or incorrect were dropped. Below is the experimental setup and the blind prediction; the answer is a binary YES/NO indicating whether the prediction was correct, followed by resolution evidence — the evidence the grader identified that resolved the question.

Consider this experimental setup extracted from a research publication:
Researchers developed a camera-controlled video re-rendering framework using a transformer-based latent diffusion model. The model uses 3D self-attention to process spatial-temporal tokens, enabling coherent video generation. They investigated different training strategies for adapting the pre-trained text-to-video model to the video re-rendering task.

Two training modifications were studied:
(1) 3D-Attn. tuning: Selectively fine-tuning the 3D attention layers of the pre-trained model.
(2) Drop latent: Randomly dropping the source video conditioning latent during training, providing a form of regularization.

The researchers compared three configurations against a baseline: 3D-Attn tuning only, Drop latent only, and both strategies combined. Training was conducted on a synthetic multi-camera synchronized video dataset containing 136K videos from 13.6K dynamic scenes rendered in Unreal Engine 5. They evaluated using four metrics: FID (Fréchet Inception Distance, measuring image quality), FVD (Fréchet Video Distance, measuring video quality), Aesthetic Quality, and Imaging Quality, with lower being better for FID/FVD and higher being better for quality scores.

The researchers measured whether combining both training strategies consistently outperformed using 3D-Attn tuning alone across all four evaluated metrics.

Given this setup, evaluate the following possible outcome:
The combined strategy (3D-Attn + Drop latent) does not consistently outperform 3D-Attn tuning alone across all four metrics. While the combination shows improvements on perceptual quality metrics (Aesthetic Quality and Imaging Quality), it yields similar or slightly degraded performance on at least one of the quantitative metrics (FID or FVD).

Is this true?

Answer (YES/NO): NO